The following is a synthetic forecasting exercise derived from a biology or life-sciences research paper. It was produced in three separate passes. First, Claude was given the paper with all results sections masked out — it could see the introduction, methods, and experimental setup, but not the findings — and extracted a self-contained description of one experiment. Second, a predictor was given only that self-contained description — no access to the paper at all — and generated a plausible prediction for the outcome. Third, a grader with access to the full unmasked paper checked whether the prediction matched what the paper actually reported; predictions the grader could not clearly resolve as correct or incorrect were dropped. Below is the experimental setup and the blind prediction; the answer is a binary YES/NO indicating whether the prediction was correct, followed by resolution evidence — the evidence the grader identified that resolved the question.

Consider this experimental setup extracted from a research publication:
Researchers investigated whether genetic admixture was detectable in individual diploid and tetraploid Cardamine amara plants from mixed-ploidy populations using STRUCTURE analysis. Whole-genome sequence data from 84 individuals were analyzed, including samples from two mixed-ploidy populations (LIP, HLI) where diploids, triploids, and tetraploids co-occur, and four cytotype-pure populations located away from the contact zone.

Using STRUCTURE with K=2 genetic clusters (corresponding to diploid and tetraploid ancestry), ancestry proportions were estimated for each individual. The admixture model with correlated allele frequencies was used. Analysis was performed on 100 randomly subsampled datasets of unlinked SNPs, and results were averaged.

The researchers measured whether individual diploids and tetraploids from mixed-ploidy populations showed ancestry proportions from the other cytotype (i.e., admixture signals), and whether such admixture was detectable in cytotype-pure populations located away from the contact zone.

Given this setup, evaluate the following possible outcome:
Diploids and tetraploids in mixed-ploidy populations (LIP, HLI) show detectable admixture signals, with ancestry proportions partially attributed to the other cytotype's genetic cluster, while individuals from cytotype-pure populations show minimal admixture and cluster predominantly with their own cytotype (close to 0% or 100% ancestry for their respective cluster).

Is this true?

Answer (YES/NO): NO